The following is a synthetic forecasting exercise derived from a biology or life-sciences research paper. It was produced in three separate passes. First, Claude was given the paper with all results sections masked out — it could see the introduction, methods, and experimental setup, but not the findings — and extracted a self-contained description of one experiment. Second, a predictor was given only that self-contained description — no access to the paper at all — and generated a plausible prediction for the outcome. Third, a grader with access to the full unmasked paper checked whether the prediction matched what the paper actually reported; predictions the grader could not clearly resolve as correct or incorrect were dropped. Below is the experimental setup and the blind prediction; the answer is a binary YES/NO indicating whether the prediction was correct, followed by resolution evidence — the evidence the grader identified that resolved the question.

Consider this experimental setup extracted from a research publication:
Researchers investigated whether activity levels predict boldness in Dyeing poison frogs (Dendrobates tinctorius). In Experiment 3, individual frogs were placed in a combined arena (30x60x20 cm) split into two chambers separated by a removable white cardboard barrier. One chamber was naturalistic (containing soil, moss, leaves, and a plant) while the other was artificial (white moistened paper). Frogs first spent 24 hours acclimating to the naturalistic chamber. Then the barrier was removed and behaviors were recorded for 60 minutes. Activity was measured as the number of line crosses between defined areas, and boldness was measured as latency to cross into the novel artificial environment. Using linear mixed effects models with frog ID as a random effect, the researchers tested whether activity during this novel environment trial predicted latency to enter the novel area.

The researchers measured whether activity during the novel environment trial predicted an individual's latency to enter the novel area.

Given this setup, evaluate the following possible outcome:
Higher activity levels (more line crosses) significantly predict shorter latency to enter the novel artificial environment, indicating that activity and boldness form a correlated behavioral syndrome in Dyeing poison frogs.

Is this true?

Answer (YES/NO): YES